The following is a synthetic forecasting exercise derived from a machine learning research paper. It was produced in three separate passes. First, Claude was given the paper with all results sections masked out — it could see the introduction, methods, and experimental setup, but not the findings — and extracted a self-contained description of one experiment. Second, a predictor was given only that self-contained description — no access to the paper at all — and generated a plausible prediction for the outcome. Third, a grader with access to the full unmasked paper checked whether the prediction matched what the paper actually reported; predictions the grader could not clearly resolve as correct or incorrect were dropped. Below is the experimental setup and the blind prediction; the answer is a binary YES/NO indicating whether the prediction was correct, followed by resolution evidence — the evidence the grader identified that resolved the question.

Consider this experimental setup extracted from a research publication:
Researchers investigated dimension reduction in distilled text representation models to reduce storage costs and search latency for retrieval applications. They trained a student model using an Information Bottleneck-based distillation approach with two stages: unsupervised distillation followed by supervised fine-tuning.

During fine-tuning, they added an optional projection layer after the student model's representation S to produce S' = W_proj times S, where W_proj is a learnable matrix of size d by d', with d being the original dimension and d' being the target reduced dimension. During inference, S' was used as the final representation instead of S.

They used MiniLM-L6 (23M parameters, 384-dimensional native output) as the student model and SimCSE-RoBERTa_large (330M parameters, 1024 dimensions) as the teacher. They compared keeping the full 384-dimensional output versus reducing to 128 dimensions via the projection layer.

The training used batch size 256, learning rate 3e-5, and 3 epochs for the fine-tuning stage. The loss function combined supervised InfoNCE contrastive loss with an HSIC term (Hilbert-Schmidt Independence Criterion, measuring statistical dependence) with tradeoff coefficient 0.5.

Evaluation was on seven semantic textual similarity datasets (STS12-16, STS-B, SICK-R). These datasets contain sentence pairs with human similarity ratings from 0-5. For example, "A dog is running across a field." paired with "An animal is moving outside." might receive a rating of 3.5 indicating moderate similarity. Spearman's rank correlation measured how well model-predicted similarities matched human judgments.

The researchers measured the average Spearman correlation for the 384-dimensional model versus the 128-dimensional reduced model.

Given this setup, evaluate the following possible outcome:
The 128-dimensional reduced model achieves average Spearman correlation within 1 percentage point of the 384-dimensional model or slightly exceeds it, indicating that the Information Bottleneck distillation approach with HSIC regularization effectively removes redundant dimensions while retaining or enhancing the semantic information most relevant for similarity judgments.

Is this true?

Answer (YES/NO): YES